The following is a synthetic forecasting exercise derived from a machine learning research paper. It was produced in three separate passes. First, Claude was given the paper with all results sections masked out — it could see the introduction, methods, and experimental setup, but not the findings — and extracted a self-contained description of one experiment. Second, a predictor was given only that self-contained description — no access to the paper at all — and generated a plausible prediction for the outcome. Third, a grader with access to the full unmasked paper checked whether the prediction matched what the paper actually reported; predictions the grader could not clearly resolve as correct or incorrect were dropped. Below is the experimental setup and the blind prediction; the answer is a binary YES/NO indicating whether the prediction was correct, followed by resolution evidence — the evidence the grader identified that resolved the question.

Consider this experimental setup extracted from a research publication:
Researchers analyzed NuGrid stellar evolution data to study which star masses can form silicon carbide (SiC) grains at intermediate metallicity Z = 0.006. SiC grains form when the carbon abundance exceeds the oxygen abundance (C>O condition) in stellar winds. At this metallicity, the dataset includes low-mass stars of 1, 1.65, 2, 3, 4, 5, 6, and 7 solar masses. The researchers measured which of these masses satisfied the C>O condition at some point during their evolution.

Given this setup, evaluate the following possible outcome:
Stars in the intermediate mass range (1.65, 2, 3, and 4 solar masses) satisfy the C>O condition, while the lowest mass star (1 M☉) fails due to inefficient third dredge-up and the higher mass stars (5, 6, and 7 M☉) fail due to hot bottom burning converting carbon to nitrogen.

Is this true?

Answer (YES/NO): YES